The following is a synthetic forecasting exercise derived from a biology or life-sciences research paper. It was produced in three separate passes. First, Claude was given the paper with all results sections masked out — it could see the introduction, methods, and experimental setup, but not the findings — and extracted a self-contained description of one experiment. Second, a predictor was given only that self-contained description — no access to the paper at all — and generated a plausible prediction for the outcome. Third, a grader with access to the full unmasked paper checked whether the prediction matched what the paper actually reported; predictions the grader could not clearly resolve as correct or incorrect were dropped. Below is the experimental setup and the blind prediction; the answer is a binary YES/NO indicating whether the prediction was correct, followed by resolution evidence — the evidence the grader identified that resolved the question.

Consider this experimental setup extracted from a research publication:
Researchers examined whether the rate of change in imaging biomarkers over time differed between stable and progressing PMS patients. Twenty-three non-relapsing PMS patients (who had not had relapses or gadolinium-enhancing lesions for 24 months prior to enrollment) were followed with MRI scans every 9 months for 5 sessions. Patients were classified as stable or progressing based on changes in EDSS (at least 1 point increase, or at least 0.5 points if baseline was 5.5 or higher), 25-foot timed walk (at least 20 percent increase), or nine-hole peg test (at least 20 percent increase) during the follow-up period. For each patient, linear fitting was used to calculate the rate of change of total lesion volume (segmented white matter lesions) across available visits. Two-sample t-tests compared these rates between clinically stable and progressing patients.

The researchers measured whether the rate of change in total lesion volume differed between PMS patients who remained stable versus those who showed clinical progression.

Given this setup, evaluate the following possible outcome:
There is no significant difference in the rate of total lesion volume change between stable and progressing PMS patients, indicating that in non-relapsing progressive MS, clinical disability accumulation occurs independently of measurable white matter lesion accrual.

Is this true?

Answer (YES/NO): YES